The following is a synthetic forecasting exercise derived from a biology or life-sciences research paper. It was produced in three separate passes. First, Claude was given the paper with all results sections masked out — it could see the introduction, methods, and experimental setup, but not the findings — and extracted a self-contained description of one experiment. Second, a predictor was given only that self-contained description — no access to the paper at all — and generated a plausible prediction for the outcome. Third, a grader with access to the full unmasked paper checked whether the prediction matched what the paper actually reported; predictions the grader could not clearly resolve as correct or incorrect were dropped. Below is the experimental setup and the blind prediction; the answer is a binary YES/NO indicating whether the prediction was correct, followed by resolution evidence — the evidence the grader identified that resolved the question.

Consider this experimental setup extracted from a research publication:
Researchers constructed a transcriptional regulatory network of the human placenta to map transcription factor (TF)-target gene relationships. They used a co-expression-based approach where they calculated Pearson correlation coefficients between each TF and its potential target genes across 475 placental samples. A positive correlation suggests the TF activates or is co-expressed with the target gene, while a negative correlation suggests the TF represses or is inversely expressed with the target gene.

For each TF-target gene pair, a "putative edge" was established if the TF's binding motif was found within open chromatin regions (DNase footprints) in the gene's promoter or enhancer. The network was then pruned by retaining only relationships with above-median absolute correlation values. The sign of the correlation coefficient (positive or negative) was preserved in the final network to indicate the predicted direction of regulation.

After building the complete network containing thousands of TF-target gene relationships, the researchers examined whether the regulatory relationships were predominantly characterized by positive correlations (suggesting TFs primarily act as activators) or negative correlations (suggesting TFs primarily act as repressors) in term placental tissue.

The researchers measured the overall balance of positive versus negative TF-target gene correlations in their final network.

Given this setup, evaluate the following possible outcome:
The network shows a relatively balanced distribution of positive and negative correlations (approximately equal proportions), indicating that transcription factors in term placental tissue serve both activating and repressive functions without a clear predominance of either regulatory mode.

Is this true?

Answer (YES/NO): NO